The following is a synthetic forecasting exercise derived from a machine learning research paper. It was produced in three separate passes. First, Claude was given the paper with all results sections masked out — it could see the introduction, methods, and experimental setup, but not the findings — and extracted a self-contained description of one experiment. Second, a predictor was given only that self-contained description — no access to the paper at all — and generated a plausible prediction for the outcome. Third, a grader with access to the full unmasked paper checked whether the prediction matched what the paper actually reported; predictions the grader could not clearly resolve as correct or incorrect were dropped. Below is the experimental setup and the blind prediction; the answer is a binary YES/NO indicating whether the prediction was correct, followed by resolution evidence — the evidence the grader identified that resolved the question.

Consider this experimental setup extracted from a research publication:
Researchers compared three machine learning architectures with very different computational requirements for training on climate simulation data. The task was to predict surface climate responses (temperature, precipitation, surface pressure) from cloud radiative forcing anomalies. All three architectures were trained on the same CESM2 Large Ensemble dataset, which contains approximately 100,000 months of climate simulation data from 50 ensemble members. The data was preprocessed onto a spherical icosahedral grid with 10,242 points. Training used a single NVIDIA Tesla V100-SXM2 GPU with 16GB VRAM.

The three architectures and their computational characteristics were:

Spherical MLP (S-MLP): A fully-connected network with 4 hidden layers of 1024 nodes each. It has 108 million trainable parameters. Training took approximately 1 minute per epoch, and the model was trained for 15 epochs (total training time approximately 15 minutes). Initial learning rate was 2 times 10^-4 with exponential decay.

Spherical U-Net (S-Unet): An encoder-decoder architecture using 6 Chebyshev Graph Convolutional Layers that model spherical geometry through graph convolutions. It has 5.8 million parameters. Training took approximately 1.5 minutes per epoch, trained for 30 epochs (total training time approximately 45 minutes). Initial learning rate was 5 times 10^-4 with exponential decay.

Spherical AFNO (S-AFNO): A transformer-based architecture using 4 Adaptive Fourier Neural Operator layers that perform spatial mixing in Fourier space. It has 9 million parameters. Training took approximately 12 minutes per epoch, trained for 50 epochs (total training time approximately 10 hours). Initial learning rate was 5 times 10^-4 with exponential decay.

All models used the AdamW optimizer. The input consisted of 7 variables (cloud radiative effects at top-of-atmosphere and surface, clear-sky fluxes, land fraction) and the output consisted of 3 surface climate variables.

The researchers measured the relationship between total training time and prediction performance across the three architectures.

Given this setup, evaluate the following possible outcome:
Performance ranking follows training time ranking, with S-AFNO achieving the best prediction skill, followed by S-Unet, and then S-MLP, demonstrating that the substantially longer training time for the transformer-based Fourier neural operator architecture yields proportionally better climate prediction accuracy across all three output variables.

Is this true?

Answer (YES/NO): NO